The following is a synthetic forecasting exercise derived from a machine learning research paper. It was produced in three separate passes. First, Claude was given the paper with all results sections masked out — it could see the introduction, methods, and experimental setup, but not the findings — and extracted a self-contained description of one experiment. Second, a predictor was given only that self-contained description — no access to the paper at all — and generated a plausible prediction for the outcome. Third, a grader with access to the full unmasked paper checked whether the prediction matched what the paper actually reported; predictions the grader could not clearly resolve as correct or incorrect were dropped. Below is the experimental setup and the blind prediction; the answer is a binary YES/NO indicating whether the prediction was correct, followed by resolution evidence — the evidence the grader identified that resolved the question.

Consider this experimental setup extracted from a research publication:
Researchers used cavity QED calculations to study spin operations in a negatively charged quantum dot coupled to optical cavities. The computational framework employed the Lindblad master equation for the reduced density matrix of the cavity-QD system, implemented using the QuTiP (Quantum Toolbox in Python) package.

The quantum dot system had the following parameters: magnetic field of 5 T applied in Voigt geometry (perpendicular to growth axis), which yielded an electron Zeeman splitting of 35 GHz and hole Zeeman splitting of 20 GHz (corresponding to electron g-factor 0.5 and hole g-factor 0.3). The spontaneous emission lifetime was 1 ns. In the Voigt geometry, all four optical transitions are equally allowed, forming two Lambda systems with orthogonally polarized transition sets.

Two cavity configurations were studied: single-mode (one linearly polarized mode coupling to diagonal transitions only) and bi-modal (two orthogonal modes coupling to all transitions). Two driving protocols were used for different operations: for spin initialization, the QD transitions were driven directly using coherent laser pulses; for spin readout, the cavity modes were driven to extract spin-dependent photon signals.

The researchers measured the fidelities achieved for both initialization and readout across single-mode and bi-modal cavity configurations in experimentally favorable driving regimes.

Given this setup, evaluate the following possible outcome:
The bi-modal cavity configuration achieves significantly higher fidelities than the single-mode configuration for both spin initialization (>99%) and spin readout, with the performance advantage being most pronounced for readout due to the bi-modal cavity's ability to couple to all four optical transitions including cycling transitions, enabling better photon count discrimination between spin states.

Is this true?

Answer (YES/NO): NO